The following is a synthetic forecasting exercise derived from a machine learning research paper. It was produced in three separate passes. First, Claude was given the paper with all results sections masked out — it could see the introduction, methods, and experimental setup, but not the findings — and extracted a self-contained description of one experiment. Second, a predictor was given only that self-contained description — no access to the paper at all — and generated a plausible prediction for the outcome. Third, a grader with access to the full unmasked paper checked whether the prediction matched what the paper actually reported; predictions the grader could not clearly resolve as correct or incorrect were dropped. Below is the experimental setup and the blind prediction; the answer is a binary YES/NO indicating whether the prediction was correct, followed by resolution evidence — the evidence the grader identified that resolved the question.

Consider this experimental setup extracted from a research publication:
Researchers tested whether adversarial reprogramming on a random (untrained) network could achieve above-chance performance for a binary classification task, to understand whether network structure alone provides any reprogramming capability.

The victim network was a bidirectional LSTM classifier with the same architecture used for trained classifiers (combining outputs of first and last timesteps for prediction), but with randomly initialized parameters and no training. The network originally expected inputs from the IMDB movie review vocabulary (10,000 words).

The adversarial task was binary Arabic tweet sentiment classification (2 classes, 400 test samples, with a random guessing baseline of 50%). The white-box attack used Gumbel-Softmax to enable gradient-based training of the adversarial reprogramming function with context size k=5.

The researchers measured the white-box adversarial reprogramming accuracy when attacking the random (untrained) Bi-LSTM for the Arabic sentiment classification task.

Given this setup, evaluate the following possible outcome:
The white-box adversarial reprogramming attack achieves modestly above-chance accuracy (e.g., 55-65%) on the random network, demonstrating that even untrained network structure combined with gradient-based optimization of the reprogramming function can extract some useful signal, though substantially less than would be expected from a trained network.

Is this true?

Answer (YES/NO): NO